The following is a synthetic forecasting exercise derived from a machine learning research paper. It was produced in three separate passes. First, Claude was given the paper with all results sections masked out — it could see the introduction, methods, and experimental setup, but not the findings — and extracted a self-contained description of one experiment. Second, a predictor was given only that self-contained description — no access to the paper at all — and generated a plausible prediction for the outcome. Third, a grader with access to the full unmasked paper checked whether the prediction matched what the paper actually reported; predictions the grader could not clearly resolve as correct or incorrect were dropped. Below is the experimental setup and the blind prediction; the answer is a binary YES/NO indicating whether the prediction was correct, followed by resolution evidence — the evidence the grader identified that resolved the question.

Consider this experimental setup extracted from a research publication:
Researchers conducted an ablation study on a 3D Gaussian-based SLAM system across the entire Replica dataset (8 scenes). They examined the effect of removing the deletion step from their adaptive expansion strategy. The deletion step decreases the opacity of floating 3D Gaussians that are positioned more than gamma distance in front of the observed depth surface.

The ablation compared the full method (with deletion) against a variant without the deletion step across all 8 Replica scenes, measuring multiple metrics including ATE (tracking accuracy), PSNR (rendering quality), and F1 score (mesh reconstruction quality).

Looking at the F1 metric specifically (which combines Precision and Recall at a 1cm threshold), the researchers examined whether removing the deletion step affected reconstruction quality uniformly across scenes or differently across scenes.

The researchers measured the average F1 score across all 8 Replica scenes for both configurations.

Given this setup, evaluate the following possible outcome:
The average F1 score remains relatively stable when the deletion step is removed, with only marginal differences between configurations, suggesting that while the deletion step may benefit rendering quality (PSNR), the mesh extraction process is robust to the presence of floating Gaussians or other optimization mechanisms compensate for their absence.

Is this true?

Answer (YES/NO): NO